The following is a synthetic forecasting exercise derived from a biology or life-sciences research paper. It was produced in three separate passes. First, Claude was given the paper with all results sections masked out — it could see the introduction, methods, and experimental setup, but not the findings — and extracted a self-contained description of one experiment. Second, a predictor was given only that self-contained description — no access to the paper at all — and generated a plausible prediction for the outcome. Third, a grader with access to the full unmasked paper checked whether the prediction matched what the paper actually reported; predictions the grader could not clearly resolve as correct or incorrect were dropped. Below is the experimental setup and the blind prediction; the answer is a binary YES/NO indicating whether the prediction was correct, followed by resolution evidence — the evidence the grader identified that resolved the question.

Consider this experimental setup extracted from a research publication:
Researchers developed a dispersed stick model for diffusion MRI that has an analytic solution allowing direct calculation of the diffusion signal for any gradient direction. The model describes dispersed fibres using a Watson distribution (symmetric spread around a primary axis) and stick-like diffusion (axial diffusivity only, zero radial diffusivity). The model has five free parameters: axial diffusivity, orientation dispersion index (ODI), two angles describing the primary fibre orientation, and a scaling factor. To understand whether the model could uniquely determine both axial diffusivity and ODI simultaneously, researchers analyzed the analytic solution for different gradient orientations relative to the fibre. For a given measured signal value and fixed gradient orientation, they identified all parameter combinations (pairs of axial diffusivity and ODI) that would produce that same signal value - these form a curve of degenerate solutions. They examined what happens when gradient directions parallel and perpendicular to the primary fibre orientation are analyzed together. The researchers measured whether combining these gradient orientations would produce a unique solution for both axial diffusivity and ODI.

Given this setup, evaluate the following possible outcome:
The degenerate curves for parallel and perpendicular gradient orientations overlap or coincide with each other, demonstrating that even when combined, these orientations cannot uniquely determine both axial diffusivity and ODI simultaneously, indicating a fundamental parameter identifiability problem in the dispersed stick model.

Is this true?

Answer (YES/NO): NO